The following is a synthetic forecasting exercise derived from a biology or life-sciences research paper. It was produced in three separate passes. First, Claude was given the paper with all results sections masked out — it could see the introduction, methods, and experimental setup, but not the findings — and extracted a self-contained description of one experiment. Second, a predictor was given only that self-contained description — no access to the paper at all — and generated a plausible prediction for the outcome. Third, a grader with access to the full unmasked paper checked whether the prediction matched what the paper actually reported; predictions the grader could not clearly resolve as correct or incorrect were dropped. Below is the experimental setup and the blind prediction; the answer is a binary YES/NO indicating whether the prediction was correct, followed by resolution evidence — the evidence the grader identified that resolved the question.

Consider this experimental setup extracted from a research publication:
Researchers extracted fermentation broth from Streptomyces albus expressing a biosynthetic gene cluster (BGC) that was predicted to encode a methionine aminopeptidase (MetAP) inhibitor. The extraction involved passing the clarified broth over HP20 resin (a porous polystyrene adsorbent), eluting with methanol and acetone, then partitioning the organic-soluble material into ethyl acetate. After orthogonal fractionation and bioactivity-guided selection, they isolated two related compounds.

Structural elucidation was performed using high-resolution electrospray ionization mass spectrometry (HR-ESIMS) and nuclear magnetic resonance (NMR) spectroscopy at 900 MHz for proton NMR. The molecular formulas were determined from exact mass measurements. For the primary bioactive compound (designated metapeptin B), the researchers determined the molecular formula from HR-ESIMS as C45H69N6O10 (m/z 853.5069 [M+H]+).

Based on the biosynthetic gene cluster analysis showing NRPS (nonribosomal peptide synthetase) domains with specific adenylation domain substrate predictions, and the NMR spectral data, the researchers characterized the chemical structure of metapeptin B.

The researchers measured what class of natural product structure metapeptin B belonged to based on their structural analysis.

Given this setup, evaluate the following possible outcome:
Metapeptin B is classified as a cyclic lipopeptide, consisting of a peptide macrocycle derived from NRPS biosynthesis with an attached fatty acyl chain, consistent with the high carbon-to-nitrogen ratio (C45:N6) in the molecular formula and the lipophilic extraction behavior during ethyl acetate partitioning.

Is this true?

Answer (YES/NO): NO